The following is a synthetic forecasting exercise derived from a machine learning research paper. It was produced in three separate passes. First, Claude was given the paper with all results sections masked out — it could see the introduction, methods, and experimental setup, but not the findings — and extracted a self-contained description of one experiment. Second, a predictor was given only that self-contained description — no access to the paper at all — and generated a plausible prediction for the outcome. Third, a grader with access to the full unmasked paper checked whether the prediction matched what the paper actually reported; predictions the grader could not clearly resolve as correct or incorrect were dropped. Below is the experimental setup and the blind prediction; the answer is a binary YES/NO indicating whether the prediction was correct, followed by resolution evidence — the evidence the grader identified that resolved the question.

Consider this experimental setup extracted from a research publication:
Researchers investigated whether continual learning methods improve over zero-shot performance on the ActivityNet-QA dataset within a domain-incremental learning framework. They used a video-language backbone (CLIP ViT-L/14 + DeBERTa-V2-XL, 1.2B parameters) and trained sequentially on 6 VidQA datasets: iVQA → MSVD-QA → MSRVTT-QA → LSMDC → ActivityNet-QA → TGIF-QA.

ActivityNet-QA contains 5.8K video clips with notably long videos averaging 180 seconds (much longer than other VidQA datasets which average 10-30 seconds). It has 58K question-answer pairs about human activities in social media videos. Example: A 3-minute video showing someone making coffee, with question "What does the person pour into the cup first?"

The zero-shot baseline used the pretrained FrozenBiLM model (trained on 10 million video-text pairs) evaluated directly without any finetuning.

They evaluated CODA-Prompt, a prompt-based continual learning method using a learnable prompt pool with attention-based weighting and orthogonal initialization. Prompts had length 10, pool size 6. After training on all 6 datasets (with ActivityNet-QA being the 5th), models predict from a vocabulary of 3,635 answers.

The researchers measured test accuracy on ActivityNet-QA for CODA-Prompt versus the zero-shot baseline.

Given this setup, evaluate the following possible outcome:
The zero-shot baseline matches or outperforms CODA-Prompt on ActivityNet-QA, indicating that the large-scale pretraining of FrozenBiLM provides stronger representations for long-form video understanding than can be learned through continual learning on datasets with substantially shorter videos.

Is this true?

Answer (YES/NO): YES